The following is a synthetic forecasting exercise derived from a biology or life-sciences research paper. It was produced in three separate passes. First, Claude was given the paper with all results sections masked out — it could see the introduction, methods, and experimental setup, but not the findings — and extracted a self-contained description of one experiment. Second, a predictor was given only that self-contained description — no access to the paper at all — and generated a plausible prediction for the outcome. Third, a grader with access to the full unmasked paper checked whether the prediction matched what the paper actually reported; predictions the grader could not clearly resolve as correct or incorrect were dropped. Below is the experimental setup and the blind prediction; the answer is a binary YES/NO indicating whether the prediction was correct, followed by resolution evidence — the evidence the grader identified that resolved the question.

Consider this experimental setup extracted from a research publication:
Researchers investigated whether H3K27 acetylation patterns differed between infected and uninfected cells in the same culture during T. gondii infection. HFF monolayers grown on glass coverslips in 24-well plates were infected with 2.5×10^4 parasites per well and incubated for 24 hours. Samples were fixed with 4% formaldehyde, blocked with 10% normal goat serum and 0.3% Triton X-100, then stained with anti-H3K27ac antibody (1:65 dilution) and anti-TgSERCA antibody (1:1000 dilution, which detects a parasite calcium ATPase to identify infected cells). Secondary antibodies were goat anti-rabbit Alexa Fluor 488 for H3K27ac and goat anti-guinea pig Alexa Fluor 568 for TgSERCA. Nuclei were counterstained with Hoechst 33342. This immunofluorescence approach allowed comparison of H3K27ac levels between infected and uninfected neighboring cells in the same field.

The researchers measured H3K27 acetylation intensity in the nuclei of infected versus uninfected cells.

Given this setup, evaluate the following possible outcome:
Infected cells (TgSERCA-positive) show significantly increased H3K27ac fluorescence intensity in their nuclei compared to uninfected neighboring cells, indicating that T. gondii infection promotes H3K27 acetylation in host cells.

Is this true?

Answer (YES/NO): NO